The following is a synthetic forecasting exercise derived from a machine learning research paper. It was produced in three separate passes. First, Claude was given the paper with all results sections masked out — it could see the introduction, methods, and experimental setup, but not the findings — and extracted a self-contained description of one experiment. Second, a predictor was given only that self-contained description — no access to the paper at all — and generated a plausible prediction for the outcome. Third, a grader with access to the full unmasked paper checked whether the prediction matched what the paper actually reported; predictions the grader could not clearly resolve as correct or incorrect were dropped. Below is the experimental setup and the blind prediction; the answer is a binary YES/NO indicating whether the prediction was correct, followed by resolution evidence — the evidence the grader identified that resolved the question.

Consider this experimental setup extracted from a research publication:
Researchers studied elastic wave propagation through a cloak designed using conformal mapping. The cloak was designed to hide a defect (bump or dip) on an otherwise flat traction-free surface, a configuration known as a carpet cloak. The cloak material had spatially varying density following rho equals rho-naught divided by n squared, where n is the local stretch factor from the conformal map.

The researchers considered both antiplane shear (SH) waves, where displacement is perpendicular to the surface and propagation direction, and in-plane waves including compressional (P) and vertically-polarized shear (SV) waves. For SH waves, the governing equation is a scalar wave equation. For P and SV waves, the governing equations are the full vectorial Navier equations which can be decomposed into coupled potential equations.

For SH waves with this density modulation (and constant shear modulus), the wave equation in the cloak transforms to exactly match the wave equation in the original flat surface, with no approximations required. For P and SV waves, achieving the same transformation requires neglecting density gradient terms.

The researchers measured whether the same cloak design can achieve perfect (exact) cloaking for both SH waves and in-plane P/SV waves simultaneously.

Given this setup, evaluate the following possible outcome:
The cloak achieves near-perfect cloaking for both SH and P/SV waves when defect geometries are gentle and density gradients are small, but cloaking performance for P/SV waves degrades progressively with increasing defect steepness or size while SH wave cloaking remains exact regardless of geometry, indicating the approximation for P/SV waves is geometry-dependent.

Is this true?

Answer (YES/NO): NO